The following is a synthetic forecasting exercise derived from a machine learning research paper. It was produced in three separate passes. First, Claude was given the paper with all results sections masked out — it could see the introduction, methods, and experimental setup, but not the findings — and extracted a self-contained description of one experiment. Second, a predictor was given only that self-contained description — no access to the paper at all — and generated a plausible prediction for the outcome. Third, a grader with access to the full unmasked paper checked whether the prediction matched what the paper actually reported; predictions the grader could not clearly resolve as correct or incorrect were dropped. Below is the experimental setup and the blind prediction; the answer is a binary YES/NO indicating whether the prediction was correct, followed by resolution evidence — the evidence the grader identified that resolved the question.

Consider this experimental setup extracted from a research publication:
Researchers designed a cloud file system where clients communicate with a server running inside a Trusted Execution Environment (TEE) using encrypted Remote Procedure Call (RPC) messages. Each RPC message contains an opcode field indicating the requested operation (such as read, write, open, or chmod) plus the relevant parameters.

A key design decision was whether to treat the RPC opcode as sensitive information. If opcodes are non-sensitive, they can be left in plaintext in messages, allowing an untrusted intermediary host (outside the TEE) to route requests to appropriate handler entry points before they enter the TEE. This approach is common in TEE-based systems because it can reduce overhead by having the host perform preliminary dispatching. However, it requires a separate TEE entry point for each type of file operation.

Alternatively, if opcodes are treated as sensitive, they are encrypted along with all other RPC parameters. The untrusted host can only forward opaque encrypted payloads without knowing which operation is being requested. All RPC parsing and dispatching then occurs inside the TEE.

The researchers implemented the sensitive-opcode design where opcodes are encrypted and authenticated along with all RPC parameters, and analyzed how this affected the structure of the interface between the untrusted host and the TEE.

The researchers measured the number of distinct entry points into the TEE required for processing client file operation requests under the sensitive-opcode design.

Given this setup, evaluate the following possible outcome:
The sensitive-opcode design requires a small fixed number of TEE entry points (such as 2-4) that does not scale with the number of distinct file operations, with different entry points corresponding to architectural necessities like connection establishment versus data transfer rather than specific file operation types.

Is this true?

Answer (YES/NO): YES